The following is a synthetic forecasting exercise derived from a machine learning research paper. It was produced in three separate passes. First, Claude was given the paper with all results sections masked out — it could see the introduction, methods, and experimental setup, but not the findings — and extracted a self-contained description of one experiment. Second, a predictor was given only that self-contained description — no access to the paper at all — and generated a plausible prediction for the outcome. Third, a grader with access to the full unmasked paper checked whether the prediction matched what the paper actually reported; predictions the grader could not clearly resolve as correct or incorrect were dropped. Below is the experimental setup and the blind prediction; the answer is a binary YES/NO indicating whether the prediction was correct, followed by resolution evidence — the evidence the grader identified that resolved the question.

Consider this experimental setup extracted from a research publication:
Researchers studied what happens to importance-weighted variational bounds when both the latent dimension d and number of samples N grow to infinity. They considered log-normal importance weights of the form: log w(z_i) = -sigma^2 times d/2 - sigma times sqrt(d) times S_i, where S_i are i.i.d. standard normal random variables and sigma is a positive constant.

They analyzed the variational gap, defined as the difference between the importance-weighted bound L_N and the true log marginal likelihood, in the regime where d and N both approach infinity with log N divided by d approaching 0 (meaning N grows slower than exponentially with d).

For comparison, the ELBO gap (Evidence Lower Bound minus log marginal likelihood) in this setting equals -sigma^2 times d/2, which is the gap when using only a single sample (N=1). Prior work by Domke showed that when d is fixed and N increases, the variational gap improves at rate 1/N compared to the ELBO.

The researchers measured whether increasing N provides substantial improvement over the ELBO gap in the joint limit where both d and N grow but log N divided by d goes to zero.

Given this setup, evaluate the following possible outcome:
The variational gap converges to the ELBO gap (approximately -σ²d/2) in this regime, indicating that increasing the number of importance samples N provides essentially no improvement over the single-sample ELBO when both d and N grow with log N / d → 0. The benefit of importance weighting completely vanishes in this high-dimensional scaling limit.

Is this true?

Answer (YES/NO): YES